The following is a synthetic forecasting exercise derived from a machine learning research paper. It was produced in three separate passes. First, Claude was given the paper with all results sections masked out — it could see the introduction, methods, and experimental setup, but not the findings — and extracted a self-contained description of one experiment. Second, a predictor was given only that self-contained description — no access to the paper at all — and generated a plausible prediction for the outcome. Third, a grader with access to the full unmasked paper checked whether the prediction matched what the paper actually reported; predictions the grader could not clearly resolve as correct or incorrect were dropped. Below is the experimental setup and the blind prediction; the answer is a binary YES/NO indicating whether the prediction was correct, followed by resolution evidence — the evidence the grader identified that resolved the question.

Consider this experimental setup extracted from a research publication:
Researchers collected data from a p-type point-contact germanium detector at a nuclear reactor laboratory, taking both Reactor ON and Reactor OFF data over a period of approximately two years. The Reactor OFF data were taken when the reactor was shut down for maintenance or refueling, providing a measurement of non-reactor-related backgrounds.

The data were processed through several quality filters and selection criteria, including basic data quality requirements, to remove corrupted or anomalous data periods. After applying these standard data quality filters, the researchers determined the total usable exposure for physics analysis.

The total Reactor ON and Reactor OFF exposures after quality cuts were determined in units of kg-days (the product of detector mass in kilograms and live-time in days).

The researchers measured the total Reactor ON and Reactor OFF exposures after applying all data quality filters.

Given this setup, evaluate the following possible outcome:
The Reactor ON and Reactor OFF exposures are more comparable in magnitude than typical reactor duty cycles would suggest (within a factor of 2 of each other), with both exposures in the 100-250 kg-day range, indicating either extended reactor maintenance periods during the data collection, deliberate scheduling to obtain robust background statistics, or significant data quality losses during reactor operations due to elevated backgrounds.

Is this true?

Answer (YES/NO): NO